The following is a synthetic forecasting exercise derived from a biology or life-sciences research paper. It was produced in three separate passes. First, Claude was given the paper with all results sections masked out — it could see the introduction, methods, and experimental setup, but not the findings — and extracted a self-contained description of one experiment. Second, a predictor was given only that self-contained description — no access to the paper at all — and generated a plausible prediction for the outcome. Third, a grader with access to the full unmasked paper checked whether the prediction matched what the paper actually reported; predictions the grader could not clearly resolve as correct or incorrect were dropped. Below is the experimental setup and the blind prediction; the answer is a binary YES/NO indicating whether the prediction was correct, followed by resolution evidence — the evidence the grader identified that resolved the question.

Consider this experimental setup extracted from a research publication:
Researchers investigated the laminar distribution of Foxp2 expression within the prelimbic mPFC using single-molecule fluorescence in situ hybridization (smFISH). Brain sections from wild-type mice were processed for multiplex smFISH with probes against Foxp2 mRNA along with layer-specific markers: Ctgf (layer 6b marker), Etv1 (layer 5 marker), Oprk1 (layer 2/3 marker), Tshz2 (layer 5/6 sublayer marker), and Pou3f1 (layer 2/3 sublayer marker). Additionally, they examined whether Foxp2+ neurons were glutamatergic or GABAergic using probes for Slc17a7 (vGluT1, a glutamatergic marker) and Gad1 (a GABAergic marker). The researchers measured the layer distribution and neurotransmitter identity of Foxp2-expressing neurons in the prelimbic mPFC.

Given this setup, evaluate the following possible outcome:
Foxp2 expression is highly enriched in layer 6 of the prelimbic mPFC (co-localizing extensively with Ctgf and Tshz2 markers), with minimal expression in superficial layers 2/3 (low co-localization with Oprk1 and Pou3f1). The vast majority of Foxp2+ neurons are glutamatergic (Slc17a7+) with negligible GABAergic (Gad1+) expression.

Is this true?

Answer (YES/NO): NO